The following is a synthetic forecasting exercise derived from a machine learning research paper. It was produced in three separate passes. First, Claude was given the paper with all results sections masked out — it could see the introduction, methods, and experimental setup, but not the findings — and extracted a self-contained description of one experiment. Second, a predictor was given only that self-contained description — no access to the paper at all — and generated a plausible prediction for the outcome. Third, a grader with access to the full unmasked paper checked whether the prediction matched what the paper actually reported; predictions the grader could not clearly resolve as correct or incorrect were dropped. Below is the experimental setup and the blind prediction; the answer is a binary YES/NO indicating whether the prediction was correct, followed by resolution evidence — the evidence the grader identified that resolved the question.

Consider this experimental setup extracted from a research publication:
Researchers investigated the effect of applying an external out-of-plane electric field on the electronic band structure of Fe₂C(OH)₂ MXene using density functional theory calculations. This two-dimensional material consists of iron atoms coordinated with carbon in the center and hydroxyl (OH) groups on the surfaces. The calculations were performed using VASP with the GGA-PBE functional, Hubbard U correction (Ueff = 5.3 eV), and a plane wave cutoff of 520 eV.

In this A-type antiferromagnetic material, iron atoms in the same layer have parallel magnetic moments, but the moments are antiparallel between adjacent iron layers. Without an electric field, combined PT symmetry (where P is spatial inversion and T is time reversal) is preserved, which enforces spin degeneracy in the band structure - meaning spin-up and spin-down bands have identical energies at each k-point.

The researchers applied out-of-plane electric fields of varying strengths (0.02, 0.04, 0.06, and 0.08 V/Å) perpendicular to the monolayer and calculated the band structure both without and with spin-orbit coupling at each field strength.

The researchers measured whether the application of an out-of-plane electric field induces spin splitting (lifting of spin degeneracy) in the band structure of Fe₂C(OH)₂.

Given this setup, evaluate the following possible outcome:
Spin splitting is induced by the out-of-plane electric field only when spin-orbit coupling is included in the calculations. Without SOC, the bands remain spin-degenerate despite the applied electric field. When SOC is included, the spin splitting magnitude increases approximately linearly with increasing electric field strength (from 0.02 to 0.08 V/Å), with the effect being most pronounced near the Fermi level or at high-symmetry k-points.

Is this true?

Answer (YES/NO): NO